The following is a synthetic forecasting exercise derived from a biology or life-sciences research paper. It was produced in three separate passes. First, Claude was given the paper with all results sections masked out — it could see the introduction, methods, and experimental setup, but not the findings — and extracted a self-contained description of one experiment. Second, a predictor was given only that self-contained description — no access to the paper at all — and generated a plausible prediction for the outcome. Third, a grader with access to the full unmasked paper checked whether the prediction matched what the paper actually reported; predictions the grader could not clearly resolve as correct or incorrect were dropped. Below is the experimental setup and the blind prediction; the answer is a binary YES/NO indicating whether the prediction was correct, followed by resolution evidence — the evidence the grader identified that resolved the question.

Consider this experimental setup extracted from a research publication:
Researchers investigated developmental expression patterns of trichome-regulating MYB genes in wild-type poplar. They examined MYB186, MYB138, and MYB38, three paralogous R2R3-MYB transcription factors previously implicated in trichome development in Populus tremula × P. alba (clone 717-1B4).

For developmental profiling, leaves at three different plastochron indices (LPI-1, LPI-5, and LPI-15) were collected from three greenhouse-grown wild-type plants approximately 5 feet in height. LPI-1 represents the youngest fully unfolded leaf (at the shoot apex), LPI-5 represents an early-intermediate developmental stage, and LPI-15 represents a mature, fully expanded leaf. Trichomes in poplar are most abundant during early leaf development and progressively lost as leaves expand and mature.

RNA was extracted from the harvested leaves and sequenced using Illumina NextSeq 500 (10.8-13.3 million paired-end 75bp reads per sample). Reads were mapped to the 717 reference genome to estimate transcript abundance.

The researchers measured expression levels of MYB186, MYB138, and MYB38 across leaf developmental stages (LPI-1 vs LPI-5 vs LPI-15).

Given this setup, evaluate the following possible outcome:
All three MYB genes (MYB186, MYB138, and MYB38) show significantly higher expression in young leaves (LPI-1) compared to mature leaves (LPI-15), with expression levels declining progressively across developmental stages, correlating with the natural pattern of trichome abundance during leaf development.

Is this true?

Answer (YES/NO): YES